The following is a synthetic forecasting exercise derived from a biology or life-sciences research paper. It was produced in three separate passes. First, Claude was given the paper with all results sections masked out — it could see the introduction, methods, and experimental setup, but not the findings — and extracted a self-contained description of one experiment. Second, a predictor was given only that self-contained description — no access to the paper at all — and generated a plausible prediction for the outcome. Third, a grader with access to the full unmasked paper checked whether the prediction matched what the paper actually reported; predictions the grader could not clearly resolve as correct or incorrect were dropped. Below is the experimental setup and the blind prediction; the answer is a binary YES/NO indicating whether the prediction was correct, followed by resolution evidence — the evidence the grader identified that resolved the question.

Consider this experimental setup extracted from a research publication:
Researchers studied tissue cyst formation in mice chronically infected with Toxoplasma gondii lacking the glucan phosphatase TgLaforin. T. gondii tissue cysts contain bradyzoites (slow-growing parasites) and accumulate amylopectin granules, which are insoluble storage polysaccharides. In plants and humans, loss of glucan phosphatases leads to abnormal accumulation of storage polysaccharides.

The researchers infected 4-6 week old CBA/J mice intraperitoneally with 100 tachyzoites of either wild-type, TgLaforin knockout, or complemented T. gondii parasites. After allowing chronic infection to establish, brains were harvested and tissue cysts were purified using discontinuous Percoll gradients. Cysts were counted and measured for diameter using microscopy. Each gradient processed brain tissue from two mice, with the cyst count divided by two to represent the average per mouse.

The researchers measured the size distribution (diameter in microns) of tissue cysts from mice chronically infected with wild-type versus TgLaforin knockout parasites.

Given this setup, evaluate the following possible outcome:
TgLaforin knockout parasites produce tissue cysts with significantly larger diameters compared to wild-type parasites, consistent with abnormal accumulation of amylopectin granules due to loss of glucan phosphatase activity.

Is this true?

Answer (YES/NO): NO